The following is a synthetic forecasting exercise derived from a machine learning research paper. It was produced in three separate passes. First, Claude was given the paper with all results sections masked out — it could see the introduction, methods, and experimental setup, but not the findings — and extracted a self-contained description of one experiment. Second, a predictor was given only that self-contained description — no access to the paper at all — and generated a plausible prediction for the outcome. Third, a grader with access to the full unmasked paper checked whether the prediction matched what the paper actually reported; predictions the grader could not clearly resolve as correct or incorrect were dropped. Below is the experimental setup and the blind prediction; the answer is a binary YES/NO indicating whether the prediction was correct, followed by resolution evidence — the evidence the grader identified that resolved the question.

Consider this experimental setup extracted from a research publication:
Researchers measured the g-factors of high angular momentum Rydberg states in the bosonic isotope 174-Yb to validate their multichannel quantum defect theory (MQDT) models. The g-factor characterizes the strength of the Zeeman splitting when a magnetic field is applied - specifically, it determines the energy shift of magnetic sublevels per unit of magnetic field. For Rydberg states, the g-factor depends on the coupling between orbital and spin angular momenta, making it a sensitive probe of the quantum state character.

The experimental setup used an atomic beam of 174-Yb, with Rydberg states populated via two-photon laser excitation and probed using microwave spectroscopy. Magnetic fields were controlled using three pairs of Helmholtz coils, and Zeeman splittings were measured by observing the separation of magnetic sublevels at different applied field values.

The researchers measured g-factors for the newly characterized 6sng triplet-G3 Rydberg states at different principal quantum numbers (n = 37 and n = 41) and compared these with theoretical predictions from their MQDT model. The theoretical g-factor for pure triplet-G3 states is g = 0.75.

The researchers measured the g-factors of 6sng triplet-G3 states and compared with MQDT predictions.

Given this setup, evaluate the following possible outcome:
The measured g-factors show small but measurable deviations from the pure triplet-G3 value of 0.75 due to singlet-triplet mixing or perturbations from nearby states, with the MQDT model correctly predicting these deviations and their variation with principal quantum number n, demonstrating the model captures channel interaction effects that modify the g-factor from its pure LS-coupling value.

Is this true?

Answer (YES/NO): NO